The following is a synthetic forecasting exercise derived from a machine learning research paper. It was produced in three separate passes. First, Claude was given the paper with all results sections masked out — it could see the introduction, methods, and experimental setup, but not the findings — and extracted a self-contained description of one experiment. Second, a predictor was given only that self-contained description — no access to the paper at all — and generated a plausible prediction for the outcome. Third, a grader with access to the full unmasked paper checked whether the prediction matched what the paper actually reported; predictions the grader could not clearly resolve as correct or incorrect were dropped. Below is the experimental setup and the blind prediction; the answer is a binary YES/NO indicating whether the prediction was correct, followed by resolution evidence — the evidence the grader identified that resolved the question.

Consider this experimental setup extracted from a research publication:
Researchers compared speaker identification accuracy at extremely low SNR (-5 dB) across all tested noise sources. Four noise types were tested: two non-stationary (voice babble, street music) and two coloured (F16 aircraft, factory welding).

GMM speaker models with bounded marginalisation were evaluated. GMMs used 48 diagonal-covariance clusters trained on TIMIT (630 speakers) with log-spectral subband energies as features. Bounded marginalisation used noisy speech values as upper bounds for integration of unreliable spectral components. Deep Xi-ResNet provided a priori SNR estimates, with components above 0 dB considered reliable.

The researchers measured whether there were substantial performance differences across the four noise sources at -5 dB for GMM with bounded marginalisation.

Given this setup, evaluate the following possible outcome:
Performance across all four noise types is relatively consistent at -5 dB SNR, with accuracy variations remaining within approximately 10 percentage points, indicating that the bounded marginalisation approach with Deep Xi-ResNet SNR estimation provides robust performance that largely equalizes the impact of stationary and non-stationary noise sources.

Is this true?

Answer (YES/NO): YES